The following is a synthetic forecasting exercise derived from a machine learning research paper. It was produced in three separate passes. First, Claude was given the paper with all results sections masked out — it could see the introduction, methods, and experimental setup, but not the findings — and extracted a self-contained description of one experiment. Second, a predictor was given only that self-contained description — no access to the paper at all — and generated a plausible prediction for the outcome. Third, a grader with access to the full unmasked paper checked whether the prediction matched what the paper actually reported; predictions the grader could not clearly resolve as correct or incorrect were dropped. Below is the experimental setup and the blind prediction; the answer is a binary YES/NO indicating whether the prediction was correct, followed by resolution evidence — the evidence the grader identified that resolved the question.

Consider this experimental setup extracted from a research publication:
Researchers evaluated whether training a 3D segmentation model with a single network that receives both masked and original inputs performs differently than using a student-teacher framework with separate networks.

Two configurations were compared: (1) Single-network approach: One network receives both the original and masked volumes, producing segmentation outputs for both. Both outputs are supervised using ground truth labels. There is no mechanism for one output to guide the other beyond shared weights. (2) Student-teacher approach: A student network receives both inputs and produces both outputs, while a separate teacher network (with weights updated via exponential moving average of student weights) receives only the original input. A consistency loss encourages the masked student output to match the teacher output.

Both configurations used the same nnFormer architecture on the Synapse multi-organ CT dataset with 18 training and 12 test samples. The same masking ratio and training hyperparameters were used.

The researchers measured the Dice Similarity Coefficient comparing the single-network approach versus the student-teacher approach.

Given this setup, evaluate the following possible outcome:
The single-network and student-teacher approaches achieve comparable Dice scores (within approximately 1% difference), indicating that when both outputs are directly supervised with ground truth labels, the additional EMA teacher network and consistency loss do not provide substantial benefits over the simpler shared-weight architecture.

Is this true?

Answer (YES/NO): NO